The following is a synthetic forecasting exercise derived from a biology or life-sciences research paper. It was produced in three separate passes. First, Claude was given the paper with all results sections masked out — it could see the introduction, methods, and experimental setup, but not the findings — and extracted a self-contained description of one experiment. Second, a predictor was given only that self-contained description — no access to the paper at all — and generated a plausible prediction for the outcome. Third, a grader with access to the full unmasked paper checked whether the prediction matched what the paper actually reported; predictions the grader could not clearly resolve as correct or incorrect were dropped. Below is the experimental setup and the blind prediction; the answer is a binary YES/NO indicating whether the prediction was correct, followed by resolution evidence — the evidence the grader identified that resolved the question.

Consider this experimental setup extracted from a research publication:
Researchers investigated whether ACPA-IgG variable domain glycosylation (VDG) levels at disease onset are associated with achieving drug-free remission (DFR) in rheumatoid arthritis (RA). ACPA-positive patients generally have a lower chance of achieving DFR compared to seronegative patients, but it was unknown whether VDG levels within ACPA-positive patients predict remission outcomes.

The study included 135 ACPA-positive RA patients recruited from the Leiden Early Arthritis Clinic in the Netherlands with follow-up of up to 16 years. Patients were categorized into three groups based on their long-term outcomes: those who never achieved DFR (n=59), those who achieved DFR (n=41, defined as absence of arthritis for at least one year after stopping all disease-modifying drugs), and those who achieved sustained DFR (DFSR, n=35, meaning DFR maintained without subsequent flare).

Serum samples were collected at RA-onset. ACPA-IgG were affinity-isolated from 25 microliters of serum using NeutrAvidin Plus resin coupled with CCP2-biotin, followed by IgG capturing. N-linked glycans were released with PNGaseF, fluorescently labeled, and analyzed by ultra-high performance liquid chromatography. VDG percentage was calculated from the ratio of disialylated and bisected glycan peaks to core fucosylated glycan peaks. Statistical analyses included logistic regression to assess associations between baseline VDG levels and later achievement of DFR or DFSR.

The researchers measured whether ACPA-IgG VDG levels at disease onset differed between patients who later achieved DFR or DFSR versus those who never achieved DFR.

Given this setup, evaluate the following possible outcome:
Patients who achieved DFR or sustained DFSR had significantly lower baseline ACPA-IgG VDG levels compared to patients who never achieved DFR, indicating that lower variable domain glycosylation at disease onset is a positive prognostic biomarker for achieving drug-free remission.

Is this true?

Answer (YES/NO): YES